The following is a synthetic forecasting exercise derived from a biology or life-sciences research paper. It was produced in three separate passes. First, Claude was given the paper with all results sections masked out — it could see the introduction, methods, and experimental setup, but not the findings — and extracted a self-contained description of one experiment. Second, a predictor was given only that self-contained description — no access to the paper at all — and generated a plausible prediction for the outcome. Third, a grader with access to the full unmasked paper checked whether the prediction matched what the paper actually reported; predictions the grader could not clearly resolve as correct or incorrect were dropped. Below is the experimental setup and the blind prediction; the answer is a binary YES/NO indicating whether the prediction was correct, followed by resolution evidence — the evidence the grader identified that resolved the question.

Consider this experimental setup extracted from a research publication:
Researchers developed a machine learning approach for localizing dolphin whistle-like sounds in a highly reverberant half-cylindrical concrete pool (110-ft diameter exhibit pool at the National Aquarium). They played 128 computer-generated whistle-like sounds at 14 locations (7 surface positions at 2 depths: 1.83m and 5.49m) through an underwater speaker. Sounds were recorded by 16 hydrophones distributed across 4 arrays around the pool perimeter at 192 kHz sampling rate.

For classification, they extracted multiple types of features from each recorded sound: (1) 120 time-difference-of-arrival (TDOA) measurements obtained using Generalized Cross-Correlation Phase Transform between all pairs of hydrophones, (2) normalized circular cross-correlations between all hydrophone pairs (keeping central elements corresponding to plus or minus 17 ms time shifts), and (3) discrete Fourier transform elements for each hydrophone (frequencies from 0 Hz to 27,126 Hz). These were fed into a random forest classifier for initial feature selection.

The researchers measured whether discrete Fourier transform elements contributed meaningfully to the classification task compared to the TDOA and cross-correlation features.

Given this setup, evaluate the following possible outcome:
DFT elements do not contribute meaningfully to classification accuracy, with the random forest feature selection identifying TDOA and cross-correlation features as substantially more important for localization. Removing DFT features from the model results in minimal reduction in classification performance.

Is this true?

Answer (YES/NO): YES